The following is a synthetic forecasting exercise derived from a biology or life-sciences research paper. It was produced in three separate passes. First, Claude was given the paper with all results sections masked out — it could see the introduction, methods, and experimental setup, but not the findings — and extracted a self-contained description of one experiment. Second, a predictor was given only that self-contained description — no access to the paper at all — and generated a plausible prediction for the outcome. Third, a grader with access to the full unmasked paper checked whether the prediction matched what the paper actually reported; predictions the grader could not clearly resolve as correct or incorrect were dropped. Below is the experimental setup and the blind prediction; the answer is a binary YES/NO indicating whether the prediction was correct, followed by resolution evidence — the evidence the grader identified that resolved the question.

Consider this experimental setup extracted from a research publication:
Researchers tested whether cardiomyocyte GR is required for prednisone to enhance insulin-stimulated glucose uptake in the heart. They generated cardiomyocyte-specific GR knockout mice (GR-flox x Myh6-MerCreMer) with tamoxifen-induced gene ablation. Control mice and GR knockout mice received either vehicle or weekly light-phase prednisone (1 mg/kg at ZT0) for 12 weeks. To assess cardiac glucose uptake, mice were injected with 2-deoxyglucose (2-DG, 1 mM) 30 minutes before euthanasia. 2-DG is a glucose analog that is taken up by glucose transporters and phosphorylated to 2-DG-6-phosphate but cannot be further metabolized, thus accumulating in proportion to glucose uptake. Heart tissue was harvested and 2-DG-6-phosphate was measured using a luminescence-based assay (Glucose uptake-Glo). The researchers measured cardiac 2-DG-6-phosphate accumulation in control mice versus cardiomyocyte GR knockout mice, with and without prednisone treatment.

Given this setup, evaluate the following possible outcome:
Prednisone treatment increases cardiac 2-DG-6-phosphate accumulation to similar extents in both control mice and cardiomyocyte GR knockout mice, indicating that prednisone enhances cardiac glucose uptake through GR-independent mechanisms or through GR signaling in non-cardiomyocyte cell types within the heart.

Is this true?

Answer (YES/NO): NO